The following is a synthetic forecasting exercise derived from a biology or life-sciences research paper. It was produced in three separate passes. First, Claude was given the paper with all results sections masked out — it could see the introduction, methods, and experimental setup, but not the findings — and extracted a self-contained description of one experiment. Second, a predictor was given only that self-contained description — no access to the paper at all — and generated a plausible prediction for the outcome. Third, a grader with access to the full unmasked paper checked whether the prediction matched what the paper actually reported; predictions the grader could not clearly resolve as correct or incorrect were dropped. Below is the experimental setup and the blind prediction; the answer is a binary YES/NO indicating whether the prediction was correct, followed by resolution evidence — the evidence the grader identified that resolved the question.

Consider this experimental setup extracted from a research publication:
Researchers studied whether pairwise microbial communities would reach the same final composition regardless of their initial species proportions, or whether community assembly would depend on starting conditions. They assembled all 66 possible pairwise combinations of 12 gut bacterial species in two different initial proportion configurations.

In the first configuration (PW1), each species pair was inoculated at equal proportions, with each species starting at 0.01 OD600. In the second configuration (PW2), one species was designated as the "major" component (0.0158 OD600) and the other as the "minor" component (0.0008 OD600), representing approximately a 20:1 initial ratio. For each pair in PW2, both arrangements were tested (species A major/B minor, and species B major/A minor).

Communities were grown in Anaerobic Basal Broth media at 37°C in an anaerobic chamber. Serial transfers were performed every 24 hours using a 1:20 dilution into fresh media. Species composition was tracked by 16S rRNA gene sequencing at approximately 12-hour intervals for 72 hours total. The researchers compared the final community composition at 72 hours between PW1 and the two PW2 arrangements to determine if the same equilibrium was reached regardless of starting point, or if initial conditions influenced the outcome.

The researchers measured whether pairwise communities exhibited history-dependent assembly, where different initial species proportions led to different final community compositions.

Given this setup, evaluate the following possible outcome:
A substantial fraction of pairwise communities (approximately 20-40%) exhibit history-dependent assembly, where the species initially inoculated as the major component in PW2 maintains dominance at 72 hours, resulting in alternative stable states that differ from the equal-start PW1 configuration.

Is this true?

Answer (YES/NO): NO